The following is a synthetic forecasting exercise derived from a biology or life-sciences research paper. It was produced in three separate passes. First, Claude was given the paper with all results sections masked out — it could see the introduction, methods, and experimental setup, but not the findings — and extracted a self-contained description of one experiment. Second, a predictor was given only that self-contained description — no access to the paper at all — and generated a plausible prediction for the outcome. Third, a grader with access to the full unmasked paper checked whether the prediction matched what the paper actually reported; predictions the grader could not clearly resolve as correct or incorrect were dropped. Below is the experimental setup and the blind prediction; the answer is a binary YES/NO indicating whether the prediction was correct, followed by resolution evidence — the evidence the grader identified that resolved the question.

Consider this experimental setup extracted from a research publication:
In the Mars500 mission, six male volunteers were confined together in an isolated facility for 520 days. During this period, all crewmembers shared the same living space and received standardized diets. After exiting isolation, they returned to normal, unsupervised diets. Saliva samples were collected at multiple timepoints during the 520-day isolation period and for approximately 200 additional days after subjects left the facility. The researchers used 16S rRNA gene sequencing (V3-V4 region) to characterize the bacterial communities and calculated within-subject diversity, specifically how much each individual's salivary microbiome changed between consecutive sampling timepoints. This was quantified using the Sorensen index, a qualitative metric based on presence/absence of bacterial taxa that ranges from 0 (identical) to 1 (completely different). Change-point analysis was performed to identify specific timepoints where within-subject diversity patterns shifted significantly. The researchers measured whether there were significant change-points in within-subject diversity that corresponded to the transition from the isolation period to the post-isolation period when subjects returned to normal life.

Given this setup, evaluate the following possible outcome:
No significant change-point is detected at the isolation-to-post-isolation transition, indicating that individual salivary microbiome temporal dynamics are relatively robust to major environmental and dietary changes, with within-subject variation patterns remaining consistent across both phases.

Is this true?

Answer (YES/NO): NO